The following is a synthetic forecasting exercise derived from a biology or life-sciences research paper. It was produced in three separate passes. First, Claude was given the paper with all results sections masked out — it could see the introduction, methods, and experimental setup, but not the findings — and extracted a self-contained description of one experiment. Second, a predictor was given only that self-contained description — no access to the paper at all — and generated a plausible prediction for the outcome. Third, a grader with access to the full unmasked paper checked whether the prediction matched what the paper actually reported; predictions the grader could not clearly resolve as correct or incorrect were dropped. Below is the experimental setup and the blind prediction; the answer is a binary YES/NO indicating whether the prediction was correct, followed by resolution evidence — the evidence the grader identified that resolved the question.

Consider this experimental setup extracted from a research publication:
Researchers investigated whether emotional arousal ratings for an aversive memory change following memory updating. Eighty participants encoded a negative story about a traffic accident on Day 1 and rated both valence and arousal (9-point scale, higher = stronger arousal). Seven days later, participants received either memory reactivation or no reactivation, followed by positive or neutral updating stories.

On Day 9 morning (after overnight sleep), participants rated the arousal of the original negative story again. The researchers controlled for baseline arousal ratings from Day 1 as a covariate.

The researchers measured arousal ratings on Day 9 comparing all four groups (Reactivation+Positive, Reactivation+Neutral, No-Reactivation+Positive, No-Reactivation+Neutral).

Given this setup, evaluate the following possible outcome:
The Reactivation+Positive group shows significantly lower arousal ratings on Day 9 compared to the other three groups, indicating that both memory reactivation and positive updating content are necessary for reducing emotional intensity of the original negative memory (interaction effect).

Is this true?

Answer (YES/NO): NO